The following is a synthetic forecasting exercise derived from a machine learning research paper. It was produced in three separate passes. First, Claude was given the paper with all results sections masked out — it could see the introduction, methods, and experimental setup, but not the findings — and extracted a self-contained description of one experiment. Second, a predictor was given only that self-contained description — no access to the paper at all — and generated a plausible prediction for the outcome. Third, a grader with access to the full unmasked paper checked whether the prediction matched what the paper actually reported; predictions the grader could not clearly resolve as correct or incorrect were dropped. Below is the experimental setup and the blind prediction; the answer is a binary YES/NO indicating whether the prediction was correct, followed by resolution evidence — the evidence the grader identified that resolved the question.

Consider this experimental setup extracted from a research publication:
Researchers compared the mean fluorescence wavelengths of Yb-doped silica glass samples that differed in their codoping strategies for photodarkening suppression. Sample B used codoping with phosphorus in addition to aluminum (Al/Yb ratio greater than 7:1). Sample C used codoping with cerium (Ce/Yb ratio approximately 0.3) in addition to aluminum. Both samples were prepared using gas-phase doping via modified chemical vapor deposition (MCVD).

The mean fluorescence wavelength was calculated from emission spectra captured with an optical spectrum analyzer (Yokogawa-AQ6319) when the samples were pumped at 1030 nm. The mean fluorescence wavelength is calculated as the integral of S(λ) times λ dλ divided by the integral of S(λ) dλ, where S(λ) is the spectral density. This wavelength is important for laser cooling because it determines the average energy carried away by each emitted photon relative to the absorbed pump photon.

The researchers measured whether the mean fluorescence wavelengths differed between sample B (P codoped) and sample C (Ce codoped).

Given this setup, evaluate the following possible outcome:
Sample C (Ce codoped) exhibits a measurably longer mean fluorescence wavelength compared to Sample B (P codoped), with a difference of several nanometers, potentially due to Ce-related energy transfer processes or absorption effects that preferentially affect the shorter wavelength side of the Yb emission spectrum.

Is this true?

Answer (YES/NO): NO